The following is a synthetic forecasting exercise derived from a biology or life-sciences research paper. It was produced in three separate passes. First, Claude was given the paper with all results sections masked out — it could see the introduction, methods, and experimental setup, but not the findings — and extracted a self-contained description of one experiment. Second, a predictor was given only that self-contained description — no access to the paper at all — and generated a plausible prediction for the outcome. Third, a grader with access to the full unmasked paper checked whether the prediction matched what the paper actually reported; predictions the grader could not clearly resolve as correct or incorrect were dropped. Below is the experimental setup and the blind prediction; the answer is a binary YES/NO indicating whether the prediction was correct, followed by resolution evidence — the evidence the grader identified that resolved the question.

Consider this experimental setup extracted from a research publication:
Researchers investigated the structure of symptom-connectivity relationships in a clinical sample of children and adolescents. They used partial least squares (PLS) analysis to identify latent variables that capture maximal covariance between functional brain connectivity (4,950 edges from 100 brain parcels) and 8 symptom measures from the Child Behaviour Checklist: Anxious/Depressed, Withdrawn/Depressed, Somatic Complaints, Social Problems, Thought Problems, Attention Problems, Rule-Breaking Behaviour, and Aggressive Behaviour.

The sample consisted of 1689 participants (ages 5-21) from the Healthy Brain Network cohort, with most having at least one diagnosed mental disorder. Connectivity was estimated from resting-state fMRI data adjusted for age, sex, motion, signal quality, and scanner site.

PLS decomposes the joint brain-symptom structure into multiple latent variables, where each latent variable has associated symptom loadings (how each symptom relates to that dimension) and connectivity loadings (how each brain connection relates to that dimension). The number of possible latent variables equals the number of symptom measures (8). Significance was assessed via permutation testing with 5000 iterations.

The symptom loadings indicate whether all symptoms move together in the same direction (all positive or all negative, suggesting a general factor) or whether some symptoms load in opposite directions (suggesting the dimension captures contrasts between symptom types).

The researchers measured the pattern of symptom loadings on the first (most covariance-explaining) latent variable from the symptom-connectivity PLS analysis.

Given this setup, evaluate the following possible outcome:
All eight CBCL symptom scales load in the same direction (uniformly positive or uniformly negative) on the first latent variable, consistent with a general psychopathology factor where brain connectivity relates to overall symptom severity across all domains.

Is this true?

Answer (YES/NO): YES